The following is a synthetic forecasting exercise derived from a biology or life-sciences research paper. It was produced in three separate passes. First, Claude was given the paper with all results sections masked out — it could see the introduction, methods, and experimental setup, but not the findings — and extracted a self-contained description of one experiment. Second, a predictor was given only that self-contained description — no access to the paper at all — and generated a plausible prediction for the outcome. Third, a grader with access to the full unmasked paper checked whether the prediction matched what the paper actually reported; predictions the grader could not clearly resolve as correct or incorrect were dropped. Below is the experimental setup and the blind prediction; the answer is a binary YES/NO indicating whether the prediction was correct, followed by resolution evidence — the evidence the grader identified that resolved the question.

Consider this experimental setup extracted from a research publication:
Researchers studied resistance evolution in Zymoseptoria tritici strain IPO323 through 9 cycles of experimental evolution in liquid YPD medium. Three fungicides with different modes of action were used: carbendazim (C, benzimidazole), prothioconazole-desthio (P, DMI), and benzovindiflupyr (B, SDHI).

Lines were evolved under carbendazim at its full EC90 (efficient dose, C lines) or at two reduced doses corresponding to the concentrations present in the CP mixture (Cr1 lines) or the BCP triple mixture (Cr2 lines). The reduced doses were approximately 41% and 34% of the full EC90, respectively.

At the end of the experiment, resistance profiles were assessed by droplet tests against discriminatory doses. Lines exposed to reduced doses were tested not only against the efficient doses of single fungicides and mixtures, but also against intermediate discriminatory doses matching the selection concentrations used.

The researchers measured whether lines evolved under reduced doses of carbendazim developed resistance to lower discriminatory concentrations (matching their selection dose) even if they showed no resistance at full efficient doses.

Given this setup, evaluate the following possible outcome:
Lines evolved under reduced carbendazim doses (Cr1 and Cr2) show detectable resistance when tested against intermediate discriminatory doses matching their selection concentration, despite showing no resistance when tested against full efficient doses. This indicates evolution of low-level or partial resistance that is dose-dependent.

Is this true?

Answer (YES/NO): NO